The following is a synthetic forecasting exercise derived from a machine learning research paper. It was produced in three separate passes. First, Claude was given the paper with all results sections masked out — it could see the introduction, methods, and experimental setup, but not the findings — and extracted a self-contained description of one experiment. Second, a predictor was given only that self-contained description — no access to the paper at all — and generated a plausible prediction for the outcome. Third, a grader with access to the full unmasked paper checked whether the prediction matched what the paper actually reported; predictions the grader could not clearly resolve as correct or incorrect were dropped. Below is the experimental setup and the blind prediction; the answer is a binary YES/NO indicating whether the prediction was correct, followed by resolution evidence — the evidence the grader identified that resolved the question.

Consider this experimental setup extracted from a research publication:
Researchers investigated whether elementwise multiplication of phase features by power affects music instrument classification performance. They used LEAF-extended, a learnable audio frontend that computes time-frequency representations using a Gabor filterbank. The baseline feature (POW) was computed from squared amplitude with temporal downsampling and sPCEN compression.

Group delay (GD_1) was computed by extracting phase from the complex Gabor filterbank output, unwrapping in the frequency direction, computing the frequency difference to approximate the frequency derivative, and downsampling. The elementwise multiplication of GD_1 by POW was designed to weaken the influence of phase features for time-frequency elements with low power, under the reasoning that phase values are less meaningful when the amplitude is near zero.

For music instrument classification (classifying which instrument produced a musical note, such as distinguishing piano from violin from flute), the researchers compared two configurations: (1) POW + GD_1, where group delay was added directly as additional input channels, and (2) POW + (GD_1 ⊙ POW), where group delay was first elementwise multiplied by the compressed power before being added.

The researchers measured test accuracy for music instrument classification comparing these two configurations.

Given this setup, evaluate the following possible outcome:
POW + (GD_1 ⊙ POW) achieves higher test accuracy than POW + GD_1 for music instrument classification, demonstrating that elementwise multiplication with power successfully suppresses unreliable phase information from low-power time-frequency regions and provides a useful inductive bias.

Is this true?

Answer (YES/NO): NO